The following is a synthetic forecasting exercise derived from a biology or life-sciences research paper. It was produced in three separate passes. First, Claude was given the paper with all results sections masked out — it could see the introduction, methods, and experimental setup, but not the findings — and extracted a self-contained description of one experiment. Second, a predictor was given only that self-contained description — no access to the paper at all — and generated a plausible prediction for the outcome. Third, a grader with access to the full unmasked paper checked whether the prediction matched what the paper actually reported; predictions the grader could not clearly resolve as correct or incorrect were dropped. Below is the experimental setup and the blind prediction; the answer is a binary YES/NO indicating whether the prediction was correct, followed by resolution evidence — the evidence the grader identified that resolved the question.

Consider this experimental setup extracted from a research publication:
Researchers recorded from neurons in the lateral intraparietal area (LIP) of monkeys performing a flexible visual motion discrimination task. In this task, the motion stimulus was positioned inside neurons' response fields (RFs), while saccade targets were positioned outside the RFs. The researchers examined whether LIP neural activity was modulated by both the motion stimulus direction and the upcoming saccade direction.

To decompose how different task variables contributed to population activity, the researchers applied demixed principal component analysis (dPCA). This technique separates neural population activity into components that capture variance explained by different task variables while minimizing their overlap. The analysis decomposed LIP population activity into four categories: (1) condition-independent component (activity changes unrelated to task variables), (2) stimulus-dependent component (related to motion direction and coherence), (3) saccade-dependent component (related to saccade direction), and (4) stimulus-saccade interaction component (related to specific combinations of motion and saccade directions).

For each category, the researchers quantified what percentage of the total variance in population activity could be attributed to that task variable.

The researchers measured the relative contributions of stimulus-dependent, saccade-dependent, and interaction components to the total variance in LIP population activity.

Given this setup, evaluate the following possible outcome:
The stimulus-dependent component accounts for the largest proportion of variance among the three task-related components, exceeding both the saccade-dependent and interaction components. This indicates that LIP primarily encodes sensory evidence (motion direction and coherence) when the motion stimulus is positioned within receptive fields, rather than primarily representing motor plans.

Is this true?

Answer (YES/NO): NO